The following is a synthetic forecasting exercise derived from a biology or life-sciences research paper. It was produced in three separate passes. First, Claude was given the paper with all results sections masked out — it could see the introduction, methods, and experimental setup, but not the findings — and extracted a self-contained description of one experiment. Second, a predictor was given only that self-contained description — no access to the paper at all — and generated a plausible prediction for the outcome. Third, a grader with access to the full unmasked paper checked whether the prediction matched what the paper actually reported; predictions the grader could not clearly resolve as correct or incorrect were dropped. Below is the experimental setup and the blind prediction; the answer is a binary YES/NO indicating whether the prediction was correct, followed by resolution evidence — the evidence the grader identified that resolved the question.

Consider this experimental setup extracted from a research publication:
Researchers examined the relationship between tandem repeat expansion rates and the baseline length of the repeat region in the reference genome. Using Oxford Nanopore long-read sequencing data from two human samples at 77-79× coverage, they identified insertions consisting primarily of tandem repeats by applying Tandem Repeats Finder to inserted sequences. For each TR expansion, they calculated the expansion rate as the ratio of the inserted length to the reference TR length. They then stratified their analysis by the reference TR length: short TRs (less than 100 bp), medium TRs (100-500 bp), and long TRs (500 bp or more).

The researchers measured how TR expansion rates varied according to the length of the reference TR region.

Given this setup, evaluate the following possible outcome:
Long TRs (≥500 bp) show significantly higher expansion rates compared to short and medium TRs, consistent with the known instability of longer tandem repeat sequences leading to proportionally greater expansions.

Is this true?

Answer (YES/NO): NO